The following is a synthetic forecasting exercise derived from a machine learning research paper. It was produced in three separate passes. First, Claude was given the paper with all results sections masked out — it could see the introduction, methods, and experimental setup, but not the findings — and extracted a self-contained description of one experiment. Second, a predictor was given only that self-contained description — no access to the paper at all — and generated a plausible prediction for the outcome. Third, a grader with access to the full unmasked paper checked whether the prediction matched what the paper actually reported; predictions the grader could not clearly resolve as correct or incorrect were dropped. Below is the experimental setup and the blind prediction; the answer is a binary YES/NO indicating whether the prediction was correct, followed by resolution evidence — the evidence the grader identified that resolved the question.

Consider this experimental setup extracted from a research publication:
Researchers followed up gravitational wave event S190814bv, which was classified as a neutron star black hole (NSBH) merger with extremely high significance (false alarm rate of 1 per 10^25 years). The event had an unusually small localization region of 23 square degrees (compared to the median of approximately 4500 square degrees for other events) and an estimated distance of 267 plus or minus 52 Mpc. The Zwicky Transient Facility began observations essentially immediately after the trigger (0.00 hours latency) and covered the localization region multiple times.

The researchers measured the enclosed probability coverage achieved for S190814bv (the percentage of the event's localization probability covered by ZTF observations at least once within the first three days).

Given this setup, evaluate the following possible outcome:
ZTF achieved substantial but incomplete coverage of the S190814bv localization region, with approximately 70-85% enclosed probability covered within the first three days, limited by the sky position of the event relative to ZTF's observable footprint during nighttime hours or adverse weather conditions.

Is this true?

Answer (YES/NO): NO